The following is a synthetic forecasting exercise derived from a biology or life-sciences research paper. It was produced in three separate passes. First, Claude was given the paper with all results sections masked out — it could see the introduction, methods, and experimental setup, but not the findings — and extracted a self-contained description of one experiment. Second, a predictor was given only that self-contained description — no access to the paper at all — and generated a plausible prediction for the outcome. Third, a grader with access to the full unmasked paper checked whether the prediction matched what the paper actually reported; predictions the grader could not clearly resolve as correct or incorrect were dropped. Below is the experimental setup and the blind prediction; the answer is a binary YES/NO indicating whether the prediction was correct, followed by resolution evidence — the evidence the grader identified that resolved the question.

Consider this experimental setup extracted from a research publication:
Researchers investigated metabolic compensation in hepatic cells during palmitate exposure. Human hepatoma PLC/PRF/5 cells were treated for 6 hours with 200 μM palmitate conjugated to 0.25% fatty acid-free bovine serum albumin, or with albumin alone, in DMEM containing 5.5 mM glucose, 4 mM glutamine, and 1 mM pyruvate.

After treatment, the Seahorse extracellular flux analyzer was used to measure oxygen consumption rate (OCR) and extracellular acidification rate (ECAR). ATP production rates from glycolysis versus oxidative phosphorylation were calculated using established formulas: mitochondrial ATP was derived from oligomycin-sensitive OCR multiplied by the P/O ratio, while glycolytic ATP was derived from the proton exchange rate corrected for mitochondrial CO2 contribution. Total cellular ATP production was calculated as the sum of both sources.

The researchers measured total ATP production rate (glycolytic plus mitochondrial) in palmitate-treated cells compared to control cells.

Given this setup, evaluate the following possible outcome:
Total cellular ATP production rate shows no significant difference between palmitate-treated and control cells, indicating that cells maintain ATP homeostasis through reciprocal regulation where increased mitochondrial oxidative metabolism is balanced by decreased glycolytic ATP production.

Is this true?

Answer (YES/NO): NO